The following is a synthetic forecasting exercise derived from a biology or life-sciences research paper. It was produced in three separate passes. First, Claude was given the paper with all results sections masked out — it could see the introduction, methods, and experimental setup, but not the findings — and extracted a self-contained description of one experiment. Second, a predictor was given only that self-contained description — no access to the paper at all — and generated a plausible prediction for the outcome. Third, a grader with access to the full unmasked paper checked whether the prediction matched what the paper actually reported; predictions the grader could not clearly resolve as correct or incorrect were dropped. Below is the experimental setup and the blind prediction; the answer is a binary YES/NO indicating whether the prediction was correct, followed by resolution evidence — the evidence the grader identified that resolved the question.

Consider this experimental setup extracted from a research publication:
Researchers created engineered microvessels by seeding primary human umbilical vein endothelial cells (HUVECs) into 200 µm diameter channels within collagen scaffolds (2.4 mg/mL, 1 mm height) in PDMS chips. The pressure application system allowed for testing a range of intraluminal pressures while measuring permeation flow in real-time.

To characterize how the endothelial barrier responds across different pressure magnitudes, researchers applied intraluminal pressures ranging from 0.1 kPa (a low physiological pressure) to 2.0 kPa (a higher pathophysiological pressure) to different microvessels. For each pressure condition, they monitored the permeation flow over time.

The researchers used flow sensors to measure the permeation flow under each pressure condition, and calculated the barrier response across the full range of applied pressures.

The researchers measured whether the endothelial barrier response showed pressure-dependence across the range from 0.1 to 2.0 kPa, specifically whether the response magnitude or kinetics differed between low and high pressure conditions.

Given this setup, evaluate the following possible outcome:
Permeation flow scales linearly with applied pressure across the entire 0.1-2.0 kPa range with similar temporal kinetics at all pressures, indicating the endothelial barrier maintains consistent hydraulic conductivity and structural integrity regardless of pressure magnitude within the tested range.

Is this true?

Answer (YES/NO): NO